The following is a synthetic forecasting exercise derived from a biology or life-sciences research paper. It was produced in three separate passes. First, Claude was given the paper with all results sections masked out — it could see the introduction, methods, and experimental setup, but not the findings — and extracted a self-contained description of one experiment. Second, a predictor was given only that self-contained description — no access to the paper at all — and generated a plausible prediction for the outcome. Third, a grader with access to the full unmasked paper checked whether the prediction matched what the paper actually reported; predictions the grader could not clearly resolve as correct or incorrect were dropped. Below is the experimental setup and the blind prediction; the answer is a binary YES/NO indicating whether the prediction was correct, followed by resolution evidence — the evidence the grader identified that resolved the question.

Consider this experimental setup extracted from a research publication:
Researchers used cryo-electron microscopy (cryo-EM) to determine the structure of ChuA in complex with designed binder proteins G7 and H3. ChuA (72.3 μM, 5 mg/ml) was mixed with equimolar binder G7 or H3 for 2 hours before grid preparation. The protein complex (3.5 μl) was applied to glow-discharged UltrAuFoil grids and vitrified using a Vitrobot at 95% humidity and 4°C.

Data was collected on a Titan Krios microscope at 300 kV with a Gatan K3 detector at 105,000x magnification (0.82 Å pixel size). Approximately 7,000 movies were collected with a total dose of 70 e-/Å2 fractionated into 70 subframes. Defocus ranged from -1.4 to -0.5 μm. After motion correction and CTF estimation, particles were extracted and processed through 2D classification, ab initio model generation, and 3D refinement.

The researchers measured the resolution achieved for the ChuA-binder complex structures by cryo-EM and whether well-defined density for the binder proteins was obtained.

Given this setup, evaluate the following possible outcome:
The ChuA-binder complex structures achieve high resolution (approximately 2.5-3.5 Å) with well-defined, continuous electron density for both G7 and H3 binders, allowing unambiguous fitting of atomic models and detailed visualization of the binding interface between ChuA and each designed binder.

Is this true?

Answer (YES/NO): YES